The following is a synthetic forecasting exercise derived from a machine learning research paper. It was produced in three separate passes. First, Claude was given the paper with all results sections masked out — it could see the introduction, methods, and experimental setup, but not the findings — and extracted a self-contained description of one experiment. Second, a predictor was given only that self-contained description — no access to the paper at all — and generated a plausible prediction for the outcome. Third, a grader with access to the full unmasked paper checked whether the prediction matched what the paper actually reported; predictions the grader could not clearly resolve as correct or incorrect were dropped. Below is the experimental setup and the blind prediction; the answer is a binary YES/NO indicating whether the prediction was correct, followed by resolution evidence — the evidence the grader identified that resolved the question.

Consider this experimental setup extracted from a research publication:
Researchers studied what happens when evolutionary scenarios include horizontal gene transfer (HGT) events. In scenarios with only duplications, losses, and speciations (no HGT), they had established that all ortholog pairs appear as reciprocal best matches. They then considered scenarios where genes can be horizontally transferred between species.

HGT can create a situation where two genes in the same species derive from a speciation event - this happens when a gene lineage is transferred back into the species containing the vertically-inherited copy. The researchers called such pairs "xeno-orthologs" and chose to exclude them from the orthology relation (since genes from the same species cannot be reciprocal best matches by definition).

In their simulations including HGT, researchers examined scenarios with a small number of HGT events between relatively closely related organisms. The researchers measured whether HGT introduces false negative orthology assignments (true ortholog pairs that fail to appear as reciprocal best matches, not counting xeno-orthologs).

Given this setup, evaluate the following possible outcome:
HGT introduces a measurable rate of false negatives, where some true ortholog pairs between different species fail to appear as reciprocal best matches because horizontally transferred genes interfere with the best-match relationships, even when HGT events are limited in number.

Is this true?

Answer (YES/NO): YES